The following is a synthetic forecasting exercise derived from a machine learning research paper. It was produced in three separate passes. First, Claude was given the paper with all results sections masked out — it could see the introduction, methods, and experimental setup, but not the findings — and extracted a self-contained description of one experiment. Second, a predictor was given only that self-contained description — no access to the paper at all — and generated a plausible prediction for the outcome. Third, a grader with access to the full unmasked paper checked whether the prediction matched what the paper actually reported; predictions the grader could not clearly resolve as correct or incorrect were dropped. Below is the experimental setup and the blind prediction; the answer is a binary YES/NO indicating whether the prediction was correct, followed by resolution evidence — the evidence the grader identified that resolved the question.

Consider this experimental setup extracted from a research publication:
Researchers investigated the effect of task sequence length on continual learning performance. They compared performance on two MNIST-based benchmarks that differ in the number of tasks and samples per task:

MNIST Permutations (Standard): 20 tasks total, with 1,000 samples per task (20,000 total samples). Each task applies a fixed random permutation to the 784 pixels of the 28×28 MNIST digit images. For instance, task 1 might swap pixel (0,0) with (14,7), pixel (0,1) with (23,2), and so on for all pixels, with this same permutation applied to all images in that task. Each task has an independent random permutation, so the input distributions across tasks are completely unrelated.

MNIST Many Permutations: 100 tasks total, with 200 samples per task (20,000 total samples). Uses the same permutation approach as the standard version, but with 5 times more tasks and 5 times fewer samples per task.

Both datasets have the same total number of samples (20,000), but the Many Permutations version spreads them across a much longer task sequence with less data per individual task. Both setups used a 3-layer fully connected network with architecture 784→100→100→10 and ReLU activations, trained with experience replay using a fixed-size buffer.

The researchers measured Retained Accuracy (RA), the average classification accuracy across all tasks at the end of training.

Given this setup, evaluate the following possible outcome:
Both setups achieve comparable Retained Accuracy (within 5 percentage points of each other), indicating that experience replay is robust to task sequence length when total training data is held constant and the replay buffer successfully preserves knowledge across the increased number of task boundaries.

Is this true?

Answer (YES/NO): NO